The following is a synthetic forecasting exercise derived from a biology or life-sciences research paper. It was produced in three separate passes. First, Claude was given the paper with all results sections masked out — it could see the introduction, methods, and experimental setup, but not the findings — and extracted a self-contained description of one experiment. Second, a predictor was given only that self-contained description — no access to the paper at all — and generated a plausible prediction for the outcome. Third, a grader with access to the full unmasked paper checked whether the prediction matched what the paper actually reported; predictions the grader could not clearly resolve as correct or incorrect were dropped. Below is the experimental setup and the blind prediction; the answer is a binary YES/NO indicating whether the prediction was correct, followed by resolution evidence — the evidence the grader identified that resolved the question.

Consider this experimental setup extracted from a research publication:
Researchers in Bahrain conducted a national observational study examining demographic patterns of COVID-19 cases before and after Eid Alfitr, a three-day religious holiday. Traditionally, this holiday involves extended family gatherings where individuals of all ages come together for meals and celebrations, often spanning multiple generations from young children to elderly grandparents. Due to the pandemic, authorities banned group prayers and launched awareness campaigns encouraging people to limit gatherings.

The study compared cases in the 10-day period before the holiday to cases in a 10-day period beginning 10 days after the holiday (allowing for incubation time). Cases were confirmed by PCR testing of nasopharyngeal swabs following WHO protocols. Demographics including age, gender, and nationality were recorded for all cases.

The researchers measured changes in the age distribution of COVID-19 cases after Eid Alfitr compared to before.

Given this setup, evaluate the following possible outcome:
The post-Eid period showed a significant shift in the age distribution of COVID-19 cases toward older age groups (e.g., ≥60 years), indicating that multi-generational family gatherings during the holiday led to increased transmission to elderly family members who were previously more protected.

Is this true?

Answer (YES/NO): NO